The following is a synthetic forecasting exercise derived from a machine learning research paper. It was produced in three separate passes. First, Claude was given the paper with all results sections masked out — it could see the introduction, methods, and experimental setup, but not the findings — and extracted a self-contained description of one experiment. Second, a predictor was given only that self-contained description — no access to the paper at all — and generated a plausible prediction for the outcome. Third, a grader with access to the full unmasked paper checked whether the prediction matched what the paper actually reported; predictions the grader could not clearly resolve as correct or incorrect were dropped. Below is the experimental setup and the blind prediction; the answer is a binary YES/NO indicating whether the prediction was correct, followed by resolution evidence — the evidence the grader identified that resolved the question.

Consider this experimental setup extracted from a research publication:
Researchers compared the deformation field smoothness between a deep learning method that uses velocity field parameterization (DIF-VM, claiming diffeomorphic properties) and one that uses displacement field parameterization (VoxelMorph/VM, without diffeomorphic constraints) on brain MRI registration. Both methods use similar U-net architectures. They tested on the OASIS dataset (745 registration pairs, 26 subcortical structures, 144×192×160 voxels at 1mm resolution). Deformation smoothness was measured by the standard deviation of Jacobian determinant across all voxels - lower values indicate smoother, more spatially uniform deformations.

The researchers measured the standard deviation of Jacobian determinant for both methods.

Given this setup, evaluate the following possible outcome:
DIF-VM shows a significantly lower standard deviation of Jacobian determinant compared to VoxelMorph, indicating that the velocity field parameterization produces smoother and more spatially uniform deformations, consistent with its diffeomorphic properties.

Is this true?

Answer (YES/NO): NO